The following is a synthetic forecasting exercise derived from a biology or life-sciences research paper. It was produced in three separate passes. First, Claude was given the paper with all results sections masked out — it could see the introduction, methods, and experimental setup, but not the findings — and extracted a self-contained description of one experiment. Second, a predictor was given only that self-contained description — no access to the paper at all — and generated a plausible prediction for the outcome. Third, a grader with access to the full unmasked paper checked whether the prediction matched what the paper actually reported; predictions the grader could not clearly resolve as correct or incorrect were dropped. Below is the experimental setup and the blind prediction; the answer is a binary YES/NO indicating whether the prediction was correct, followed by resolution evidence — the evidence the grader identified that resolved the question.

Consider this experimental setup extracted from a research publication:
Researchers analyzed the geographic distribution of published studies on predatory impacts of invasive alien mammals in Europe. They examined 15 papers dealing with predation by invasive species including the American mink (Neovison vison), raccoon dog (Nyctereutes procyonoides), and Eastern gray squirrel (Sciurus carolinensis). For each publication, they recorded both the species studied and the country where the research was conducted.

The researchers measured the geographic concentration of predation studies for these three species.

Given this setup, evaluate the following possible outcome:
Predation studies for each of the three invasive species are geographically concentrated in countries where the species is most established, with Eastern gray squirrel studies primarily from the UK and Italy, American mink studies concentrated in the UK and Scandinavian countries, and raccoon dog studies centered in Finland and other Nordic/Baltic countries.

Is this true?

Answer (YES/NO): NO